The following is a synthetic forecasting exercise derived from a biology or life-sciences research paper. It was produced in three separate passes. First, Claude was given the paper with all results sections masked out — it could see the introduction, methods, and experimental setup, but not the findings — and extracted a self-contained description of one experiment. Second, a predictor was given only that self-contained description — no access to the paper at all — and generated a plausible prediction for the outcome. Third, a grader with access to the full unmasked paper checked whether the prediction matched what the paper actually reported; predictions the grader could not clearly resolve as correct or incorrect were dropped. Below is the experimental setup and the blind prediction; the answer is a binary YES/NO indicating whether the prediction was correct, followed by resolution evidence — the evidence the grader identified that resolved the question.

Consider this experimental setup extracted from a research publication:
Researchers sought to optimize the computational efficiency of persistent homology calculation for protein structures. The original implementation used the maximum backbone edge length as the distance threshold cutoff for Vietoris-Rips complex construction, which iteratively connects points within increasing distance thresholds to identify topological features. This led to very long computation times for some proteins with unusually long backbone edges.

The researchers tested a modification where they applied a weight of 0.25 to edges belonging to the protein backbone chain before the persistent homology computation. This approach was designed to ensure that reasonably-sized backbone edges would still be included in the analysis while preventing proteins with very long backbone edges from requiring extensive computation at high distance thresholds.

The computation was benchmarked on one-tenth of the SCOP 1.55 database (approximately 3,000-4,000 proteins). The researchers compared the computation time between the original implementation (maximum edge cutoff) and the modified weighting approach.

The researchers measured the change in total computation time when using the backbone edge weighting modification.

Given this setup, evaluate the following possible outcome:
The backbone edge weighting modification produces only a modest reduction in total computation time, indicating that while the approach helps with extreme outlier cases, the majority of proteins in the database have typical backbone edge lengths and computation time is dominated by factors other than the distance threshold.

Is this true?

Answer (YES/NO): NO